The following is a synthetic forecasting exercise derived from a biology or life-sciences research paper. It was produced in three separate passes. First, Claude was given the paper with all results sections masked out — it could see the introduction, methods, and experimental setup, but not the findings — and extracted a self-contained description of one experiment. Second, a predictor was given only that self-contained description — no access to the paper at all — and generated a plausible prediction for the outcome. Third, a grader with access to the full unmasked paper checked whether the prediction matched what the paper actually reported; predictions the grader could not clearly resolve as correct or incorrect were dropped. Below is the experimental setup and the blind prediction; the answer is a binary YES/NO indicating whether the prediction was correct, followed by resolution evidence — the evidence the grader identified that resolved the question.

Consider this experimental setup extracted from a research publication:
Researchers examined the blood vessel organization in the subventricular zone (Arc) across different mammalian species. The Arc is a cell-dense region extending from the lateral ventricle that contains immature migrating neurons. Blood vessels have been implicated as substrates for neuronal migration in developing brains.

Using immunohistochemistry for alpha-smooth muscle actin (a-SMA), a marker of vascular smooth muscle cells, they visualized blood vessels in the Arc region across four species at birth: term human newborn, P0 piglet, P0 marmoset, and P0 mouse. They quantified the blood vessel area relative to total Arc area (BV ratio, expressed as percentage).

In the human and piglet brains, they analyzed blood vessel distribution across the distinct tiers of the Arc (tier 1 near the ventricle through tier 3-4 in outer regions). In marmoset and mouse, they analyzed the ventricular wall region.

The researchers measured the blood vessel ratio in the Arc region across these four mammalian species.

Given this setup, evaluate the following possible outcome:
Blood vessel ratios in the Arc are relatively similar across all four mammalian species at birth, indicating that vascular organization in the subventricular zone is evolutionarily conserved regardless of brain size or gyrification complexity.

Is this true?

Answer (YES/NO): NO